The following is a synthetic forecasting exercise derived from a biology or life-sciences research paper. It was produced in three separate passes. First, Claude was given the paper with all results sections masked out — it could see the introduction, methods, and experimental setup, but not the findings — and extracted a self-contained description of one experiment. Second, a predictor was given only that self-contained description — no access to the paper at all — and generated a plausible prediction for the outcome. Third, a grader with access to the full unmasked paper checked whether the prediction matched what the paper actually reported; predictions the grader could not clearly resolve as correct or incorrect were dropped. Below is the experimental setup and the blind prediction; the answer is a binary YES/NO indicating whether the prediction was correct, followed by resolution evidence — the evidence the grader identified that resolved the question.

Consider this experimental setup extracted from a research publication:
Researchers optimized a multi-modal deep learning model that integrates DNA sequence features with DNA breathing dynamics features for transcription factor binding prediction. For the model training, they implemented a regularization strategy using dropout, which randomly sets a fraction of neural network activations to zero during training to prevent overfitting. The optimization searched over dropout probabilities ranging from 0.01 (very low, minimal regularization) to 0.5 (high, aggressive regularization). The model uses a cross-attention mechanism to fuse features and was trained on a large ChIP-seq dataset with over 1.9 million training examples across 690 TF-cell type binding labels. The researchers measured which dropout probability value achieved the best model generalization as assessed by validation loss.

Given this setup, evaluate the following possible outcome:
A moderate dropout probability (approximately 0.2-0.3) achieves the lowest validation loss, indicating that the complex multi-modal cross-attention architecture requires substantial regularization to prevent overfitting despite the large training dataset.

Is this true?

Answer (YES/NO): NO